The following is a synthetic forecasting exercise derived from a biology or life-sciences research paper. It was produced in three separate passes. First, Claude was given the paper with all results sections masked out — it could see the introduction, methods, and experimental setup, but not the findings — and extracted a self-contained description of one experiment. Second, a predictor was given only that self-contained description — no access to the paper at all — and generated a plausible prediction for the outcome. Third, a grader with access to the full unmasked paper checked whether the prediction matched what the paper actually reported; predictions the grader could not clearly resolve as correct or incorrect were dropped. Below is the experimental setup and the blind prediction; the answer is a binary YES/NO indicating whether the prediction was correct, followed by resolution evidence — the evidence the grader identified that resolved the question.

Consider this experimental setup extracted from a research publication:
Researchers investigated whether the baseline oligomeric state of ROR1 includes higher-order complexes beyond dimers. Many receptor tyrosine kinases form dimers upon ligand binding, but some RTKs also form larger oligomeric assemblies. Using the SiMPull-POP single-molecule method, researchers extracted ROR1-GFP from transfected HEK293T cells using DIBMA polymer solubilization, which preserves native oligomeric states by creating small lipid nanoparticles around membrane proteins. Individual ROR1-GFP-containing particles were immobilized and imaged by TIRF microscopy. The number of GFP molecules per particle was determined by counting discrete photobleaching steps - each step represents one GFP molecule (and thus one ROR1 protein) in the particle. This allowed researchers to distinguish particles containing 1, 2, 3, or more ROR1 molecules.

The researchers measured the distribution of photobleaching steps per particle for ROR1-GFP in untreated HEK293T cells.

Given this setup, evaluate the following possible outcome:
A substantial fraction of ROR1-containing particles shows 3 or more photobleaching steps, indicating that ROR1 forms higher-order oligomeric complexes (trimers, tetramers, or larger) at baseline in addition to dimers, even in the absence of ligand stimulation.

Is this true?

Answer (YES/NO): YES